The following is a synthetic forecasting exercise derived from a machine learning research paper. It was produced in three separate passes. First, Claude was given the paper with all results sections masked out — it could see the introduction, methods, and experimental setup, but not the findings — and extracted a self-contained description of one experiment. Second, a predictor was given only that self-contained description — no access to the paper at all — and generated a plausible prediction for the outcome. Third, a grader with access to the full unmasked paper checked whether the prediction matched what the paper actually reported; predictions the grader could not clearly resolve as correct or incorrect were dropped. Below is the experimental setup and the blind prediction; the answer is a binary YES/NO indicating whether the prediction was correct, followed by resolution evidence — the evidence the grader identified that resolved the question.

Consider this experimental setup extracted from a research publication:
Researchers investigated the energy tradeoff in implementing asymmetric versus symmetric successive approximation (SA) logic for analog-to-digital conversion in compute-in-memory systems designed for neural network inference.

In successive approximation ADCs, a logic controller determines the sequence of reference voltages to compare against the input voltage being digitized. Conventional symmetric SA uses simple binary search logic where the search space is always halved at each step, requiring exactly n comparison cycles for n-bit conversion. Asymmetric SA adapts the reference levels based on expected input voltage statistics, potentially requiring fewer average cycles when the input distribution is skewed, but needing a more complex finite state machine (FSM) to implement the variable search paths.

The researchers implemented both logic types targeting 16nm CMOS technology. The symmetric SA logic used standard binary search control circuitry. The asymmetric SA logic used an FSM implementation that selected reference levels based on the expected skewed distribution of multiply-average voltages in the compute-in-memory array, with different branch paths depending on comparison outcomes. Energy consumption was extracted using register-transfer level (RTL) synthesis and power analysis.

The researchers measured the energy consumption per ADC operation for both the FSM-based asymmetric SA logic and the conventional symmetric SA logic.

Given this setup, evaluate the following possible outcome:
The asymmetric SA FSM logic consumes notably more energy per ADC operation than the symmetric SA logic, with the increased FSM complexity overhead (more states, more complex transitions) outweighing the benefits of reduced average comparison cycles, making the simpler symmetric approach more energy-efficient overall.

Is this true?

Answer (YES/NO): NO